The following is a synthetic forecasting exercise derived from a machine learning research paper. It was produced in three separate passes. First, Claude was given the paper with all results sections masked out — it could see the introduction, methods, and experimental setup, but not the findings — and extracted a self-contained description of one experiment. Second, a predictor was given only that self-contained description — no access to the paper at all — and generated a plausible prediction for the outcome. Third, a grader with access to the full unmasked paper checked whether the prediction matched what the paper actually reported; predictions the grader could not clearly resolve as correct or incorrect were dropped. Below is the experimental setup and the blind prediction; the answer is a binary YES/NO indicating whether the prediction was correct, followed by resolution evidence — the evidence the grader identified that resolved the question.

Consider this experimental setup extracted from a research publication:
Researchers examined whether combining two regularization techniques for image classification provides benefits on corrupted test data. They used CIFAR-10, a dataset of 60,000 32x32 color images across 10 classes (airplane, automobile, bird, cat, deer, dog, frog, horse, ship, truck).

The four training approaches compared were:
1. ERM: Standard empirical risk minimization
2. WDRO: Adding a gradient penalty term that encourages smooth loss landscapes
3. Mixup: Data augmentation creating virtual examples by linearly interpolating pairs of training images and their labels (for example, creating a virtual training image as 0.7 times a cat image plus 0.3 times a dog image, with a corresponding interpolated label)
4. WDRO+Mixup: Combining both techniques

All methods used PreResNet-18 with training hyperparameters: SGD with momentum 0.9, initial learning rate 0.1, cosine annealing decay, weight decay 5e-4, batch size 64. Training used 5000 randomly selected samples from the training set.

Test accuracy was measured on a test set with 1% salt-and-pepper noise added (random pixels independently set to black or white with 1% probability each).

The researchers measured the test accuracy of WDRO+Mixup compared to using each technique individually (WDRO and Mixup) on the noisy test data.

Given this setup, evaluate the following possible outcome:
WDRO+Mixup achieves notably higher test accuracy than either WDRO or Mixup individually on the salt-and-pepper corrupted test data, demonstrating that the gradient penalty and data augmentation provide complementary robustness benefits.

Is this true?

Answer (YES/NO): YES